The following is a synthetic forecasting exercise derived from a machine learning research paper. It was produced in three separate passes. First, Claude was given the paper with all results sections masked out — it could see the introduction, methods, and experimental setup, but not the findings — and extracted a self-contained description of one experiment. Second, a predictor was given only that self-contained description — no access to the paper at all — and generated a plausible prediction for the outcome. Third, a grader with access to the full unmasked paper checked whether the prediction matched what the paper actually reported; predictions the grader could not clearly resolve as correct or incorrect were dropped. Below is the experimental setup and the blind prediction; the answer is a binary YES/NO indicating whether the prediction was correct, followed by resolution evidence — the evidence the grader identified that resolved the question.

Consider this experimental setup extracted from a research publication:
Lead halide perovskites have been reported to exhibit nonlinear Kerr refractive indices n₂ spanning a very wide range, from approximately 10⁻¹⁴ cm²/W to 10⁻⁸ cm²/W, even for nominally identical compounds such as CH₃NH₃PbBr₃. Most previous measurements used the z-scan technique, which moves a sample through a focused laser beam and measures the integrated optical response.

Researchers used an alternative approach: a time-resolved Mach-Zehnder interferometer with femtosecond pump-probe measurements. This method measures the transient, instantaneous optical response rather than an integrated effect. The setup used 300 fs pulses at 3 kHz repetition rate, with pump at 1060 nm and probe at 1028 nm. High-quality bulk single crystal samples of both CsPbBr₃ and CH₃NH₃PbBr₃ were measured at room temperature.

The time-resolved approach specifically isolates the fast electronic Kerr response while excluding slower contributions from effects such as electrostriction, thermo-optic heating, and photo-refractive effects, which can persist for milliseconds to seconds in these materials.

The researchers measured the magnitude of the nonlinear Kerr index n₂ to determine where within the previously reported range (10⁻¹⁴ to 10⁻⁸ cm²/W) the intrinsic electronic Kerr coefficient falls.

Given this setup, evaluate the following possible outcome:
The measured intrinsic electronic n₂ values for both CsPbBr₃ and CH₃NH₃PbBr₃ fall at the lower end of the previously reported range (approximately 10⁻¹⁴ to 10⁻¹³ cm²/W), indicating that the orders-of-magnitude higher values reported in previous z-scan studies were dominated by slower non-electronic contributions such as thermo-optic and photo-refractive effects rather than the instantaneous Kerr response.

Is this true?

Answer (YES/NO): YES